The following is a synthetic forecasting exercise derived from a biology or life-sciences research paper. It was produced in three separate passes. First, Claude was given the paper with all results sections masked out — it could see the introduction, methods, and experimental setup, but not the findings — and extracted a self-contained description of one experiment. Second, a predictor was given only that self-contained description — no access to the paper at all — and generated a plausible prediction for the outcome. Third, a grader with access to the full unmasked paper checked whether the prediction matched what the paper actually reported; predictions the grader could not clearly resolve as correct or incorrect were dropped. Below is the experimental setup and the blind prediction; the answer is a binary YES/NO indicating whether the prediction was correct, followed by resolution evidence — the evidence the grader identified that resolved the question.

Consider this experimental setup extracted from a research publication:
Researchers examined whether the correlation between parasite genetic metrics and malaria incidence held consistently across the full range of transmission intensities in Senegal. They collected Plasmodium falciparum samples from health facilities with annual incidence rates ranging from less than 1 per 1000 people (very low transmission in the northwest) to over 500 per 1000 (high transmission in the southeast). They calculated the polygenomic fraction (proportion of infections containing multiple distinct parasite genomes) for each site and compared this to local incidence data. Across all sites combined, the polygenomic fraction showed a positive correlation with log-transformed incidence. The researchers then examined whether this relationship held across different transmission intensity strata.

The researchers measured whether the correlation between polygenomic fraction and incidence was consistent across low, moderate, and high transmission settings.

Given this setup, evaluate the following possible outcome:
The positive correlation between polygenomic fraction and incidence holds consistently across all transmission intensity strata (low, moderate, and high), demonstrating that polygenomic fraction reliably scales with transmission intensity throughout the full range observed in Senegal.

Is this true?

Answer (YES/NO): NO